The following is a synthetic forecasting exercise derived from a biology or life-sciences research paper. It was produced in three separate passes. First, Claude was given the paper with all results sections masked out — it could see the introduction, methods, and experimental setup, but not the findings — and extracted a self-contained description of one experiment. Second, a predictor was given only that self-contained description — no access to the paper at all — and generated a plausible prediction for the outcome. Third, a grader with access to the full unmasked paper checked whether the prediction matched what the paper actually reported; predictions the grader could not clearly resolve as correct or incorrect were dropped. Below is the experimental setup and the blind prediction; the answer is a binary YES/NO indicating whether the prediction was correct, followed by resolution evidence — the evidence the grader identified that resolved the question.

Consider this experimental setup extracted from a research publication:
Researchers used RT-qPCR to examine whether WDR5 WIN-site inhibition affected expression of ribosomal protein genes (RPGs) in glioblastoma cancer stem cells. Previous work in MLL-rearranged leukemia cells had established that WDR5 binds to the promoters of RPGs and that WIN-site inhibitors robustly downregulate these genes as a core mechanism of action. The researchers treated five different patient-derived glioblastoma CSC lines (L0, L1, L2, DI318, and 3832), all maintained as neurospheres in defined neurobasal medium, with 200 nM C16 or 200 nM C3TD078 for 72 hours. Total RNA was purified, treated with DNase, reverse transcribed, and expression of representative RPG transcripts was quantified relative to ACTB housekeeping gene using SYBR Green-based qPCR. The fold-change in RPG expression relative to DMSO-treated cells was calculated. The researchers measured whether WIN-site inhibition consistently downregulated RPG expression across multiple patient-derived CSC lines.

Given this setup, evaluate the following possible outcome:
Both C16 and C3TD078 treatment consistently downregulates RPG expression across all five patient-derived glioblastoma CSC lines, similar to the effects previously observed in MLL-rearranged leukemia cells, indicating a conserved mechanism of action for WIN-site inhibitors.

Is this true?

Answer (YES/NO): YES